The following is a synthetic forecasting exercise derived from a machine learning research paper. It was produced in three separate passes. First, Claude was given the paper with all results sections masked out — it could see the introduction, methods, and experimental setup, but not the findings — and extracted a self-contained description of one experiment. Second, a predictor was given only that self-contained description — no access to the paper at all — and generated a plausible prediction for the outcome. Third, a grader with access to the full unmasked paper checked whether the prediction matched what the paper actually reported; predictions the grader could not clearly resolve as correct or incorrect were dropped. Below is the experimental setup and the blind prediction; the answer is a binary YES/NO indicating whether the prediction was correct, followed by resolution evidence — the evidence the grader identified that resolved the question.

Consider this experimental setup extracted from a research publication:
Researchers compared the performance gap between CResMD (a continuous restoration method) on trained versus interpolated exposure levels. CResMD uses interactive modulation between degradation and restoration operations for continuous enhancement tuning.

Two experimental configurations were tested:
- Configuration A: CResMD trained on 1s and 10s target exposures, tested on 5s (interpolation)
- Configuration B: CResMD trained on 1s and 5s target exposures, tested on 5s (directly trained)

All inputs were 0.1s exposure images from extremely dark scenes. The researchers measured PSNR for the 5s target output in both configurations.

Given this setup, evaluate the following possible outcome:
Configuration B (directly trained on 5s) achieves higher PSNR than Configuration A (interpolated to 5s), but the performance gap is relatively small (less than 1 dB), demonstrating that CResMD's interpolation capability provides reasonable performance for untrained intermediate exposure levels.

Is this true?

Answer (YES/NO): NO